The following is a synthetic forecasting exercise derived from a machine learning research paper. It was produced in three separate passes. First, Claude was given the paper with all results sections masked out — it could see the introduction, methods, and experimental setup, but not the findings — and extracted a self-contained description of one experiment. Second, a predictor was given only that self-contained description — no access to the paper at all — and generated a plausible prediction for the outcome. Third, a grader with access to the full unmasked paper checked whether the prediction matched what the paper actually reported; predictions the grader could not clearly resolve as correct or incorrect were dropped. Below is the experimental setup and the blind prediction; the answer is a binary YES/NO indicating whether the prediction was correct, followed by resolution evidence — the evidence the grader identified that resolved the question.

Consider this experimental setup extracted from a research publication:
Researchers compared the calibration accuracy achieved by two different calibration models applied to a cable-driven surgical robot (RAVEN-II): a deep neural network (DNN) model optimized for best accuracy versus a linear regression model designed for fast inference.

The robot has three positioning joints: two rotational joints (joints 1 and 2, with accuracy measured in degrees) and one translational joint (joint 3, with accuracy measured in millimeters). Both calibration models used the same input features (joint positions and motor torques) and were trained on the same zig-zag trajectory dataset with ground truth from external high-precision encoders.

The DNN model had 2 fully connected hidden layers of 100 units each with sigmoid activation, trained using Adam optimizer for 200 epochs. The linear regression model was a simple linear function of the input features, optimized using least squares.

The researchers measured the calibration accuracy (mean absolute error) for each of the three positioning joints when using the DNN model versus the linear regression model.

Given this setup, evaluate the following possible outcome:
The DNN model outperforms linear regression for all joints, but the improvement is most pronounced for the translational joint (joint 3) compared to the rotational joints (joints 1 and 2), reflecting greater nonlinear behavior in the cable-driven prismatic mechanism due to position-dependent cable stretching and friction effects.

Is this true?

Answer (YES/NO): NO